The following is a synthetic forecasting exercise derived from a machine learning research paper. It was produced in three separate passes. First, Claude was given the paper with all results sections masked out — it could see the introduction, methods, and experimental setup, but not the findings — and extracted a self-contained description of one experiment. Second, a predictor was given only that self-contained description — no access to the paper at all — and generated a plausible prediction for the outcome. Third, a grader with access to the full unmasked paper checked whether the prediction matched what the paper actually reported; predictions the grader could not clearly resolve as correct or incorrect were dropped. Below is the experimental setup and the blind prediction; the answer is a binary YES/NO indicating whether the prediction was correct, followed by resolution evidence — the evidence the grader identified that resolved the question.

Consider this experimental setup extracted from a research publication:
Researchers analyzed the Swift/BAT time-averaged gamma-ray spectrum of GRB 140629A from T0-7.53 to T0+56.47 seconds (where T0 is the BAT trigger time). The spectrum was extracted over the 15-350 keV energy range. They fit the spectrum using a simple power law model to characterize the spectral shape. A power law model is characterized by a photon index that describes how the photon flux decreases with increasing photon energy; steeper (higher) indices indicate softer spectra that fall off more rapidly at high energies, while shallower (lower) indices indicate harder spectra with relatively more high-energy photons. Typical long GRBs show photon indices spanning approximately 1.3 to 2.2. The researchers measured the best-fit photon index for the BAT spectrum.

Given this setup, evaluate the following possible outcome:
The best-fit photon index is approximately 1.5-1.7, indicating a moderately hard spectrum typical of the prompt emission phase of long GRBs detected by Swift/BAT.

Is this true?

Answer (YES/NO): NO